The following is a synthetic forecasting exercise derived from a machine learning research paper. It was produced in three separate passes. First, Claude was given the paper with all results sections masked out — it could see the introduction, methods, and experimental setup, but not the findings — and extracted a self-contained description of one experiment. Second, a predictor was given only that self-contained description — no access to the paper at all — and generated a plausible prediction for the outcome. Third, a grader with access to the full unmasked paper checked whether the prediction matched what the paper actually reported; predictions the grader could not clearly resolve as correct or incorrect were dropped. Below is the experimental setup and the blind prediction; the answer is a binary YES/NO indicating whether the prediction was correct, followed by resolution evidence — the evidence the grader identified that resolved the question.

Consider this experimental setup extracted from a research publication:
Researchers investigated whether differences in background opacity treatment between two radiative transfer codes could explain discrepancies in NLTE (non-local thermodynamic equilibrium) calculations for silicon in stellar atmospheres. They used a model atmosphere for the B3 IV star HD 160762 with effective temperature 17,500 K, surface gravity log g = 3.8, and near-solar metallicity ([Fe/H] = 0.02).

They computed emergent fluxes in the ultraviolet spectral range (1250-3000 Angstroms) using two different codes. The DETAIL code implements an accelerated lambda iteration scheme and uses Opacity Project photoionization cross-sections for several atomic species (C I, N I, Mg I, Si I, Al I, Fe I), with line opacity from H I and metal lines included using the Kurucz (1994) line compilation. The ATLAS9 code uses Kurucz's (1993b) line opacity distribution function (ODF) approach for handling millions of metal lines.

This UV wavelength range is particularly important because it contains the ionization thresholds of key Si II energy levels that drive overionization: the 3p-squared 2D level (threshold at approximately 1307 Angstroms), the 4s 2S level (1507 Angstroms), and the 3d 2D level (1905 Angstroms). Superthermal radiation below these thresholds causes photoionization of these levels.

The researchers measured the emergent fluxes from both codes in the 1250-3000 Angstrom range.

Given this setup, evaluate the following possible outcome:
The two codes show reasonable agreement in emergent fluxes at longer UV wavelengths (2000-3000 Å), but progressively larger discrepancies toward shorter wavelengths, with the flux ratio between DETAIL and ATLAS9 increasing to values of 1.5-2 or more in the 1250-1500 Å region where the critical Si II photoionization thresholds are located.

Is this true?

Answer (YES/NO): NO